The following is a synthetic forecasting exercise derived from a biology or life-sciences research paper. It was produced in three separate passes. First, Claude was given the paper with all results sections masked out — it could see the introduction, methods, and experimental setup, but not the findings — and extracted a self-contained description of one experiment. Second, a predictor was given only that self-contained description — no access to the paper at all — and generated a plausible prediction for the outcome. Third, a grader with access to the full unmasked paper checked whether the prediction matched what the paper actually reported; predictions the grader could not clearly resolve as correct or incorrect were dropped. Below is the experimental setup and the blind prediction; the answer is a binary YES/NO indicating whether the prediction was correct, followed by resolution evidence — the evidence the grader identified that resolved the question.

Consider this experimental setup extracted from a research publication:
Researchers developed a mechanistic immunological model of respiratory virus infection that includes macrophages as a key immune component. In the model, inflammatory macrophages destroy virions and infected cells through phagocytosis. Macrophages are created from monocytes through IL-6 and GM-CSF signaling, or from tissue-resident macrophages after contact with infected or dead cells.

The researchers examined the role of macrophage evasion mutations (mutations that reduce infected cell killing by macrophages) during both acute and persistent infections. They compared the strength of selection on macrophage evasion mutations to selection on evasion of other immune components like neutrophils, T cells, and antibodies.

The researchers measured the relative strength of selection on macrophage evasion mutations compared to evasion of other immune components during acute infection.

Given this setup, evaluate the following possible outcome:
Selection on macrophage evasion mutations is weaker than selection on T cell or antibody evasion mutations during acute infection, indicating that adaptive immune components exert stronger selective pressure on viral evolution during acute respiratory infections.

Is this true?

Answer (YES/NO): NO